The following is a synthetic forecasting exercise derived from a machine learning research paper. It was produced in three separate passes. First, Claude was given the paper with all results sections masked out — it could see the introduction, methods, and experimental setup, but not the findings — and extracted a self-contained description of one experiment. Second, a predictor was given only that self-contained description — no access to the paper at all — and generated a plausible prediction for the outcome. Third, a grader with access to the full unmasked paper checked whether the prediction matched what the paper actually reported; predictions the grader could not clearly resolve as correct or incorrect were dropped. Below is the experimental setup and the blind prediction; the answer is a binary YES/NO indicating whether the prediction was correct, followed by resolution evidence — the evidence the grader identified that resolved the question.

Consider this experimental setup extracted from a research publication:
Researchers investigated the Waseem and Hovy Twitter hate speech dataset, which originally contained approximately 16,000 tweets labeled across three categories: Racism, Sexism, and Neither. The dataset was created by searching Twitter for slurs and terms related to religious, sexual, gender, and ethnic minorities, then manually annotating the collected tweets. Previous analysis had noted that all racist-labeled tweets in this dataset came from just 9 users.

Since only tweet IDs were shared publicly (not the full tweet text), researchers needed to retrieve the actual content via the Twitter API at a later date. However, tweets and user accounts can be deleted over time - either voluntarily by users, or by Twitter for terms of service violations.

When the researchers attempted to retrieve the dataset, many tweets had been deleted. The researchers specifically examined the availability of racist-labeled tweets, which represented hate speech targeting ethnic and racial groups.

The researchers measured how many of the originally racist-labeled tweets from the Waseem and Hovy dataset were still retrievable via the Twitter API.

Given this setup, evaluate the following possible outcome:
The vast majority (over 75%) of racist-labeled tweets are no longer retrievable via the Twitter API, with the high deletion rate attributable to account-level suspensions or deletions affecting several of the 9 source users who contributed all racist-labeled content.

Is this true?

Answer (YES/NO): YES